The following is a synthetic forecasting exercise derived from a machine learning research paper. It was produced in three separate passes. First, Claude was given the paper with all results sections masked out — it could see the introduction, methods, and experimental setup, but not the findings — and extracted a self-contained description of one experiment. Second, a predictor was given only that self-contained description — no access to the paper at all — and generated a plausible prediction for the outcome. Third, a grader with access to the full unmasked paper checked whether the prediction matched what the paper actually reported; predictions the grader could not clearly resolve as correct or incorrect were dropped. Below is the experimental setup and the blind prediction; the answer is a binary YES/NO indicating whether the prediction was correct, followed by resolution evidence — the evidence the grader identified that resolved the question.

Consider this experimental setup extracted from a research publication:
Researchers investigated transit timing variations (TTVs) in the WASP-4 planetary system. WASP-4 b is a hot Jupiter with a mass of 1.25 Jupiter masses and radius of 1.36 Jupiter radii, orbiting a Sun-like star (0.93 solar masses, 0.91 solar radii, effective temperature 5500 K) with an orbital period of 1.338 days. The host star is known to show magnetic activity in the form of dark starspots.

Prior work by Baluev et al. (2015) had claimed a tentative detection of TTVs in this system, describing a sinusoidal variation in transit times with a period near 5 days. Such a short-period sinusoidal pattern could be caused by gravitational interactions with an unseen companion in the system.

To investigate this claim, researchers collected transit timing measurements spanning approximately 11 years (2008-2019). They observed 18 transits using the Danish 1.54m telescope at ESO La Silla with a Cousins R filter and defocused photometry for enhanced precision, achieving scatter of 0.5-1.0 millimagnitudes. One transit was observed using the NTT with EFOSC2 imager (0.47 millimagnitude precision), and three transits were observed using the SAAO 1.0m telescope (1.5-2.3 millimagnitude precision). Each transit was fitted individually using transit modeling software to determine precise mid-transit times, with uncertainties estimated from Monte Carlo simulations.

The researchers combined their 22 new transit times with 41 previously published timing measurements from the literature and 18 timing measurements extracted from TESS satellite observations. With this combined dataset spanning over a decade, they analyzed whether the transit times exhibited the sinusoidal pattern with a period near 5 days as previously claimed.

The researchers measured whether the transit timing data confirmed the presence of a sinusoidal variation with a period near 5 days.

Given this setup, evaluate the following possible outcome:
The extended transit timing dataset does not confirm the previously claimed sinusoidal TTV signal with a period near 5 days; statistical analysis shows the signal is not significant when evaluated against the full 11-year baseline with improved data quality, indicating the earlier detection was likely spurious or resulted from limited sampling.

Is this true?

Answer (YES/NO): YES